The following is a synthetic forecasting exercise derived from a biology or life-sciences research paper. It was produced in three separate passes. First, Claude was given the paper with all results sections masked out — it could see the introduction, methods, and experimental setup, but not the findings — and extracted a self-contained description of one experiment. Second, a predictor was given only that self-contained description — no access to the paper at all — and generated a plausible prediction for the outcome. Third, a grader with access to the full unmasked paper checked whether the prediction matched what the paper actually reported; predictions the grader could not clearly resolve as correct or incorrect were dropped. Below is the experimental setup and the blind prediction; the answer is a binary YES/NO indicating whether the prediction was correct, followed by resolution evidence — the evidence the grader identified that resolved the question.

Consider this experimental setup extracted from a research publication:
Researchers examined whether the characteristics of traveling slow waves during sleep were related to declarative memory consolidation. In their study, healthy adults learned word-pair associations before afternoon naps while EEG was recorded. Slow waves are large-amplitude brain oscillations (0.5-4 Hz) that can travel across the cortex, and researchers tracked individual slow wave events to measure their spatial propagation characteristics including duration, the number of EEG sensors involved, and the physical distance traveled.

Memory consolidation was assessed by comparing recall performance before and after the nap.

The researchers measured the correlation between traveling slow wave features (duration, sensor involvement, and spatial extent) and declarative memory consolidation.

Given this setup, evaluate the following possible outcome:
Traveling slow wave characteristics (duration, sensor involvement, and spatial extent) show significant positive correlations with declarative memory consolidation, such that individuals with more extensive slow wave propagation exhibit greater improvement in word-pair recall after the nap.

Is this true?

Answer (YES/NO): NO